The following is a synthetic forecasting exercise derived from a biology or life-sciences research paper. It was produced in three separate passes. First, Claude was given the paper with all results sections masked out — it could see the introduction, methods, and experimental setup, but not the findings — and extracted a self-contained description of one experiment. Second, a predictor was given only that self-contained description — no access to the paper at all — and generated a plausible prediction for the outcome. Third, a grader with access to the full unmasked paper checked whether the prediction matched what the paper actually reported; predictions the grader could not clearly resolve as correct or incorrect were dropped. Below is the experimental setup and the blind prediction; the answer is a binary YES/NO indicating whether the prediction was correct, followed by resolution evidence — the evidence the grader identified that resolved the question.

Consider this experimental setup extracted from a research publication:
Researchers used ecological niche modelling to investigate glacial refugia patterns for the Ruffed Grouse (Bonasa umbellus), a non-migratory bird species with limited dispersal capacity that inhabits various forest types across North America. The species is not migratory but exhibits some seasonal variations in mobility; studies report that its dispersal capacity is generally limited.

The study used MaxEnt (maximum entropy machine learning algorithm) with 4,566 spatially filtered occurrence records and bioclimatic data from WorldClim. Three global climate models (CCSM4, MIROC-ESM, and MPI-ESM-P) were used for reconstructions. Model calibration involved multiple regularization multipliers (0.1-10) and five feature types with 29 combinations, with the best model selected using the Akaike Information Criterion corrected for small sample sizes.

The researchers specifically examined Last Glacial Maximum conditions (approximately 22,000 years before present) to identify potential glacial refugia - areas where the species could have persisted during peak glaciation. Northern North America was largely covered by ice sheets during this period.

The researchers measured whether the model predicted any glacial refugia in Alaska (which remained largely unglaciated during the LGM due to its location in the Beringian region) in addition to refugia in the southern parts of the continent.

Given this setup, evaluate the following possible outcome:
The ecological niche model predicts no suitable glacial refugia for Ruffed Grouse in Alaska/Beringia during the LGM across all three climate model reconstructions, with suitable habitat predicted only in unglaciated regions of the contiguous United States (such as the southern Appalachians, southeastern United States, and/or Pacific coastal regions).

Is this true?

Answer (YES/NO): NO